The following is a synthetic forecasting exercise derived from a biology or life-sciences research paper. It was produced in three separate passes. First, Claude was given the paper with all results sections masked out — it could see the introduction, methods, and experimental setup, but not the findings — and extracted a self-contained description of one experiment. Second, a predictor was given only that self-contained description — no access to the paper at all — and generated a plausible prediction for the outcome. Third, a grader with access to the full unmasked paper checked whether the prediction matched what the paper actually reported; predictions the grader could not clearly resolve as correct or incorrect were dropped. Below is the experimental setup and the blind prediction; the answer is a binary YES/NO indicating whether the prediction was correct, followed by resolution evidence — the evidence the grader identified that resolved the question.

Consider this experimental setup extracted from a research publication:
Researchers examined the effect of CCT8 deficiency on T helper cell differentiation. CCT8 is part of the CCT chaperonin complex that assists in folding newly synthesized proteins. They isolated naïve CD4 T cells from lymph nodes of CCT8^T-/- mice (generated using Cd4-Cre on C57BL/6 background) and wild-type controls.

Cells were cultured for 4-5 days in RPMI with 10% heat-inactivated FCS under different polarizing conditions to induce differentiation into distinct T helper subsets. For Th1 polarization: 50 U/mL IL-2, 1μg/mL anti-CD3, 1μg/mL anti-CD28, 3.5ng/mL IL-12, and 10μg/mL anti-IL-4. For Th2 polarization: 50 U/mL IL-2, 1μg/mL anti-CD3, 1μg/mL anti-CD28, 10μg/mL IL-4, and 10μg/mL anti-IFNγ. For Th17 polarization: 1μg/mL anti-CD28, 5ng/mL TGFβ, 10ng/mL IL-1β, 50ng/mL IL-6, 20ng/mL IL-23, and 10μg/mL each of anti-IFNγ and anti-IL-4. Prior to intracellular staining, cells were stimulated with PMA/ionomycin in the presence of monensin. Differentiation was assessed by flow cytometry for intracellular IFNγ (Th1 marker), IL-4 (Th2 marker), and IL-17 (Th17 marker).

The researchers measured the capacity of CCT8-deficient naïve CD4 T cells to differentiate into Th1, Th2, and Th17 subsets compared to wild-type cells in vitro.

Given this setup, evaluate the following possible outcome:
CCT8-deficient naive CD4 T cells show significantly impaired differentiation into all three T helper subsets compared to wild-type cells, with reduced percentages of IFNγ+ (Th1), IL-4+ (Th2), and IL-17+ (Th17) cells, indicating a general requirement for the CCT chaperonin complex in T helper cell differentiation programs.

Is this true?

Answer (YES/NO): NO